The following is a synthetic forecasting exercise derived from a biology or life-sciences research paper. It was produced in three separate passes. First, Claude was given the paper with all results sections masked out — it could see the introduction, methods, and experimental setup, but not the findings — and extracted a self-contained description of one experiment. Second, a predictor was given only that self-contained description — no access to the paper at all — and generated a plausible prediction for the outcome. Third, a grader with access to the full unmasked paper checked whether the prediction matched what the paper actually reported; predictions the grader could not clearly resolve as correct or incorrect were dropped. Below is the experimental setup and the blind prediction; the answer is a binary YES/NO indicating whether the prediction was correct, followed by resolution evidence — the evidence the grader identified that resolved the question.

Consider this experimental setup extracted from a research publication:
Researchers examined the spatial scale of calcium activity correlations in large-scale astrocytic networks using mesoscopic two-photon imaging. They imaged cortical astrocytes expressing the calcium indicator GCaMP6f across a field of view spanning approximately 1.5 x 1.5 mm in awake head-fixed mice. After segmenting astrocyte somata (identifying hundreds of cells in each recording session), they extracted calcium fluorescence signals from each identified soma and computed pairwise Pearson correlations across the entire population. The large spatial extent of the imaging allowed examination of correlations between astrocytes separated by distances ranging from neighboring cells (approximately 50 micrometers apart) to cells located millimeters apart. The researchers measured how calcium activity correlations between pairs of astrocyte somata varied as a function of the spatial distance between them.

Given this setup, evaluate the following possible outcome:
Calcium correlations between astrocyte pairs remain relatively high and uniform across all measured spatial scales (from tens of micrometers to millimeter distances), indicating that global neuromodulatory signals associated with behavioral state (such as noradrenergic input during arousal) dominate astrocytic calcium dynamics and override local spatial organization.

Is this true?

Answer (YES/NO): NO